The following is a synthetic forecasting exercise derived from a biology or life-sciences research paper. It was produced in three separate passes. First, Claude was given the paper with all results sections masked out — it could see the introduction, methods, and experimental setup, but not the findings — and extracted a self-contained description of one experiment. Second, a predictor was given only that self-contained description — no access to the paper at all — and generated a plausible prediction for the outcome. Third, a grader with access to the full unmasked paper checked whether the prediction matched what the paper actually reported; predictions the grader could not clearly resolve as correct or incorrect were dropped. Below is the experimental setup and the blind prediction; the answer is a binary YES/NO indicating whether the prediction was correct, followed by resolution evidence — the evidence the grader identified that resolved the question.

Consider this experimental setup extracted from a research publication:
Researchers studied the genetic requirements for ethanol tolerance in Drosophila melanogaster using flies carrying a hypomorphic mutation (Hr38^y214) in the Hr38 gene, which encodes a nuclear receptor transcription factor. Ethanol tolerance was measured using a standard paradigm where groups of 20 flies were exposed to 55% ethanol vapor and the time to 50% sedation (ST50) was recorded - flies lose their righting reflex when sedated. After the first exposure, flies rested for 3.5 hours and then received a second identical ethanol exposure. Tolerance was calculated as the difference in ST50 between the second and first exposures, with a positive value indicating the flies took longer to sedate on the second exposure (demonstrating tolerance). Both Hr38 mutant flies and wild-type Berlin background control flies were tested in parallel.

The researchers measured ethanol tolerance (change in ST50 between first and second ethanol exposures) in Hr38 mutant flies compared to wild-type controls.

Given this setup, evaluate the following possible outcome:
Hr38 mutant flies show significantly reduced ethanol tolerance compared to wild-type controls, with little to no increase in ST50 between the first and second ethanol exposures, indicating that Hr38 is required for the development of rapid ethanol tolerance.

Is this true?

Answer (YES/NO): NO